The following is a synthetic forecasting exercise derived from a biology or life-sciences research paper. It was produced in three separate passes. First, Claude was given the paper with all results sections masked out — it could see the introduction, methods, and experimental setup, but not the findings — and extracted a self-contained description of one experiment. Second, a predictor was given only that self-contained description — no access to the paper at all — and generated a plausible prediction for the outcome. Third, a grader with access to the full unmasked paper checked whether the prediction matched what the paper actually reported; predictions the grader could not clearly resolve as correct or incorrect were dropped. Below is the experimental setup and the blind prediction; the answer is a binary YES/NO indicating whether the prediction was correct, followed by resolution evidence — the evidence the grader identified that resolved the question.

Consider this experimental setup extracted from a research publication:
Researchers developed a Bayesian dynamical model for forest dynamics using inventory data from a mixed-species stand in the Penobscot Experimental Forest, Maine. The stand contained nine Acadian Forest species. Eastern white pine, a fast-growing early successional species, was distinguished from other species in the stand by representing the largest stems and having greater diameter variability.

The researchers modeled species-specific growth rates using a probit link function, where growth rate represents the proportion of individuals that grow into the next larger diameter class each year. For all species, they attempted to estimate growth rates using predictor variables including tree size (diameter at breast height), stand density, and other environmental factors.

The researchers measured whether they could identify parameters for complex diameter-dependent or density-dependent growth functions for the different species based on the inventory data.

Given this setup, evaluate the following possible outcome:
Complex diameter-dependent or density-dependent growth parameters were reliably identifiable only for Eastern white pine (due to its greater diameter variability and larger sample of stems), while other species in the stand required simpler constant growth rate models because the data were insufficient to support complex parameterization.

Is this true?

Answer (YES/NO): NO